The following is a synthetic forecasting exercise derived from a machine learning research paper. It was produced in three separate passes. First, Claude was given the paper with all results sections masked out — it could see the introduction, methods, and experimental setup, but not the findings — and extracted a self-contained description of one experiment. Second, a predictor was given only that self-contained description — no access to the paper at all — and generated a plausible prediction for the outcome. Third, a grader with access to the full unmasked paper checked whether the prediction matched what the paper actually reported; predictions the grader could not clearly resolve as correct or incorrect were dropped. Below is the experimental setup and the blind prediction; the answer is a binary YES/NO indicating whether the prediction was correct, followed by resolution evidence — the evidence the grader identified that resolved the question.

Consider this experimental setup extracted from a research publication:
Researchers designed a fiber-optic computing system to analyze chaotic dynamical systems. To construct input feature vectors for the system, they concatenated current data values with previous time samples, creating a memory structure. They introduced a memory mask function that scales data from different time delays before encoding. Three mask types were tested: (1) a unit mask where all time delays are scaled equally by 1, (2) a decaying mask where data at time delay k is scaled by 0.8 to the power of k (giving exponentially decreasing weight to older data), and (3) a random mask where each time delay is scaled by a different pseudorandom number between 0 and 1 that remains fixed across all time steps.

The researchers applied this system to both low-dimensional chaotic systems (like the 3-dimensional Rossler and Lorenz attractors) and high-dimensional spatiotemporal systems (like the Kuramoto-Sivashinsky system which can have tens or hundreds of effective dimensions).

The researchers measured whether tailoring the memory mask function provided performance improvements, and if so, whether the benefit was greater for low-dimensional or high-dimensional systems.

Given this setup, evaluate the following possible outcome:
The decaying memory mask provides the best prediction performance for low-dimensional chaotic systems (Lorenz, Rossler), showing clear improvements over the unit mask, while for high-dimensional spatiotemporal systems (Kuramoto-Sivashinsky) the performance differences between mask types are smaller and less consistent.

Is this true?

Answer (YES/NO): NO